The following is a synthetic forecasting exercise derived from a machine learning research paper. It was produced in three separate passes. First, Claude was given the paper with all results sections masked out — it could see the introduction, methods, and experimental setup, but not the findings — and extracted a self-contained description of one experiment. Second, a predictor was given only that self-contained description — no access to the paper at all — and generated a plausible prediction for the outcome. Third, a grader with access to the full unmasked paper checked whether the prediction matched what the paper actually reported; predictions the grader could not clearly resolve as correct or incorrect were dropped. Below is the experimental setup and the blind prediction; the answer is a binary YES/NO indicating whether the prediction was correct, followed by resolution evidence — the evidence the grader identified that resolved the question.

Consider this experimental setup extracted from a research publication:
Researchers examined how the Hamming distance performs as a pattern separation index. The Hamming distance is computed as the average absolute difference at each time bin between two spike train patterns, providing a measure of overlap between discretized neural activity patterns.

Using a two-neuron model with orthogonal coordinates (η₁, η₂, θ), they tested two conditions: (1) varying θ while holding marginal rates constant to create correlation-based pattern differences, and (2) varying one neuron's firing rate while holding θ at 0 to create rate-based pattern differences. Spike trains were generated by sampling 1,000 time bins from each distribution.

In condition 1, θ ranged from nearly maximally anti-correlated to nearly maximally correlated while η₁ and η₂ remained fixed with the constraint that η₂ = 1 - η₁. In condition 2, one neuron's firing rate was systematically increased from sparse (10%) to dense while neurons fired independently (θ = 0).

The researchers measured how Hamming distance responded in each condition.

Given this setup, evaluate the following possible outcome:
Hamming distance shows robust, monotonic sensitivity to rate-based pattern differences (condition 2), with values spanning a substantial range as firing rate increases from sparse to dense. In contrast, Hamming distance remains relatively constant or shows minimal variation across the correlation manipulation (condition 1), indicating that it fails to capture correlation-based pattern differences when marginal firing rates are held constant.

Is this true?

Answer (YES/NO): YES